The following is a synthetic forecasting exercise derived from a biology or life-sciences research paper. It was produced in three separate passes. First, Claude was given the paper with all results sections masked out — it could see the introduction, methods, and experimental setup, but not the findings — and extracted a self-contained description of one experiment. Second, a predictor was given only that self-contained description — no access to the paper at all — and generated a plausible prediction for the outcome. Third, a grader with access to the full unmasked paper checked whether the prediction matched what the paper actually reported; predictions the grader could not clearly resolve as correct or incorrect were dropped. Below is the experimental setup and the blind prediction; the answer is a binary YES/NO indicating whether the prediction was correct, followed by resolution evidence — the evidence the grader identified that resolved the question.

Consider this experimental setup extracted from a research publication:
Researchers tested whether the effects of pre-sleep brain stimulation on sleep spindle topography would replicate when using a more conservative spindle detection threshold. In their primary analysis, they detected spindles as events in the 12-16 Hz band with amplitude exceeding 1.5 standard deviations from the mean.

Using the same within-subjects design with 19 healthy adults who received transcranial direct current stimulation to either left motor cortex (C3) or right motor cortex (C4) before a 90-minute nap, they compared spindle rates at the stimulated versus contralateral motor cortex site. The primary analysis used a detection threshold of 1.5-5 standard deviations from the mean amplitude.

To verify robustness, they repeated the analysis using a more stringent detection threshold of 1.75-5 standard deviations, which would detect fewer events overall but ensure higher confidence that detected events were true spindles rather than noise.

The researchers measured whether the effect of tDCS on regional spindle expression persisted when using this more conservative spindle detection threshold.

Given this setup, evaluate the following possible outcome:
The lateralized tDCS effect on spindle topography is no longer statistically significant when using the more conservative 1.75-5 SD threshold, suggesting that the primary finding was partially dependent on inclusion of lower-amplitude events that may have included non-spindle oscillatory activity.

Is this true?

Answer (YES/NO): NO